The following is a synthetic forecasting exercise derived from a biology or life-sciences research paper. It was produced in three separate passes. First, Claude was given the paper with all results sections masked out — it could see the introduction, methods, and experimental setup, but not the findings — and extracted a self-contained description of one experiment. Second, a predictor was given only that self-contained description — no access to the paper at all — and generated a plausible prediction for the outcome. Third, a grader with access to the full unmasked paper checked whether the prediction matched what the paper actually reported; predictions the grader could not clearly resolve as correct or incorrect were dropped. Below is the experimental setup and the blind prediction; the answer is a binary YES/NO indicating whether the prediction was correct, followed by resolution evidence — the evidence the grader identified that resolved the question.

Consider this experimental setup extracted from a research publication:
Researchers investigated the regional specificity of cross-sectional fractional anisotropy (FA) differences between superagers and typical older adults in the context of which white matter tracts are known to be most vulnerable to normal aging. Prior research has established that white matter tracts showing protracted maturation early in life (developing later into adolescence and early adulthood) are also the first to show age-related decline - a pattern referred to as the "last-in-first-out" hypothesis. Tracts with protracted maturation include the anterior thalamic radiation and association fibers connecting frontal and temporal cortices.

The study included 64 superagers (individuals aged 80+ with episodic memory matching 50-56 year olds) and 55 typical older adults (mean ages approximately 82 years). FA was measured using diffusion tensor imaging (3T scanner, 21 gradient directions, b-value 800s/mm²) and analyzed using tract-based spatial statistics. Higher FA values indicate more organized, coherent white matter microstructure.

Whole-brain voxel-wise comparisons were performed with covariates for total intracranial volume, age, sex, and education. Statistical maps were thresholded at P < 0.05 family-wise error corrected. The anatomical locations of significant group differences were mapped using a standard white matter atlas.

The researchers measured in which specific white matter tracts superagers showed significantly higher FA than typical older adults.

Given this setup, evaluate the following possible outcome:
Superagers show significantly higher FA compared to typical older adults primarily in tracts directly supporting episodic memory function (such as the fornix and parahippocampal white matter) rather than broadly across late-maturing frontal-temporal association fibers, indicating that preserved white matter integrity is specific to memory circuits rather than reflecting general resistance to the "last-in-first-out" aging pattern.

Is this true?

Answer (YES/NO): NO